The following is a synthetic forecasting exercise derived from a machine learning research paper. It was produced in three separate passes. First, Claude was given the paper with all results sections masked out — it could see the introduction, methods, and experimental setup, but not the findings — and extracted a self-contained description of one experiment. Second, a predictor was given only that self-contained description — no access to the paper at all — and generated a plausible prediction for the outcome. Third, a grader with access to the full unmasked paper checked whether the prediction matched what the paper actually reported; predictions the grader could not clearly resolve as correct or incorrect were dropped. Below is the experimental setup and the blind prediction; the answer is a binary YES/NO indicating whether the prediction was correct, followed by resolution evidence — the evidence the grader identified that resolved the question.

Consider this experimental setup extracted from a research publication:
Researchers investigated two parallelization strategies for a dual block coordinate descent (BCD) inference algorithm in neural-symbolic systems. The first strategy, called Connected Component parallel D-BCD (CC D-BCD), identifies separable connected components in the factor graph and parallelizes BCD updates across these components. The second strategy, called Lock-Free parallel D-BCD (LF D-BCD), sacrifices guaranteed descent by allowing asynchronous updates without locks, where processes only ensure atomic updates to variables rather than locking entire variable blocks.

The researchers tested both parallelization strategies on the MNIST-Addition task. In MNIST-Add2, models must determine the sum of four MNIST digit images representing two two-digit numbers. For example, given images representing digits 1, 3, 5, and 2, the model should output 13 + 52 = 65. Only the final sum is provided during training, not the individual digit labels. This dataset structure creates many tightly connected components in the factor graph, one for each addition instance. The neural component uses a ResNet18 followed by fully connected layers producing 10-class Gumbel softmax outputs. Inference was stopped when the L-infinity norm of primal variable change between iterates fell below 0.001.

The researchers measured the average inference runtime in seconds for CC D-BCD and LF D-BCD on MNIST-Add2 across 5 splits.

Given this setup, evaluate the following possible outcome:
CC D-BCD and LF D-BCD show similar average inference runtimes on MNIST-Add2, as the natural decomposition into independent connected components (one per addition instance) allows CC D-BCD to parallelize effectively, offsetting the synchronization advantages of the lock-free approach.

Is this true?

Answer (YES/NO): NO